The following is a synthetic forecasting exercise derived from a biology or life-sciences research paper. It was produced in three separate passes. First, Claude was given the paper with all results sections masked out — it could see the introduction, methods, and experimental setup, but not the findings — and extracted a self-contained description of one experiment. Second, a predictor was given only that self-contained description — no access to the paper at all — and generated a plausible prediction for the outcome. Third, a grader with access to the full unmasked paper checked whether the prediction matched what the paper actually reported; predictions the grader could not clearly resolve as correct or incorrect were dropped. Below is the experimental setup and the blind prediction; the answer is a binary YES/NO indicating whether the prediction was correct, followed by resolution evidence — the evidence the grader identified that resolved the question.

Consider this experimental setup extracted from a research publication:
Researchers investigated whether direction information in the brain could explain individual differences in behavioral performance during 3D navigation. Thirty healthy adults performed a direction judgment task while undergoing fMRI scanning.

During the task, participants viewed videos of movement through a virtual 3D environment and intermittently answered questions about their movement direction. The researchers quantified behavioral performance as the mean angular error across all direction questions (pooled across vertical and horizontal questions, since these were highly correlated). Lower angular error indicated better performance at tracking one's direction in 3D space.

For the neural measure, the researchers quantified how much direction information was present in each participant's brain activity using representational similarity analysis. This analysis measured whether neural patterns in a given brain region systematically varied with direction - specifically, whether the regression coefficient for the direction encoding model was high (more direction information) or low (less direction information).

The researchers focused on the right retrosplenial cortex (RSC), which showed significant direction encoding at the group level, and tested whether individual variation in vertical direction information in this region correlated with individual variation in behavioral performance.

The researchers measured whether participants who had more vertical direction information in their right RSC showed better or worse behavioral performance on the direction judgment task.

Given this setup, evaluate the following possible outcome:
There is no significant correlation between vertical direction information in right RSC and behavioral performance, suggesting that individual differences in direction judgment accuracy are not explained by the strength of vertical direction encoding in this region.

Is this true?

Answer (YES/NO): NO